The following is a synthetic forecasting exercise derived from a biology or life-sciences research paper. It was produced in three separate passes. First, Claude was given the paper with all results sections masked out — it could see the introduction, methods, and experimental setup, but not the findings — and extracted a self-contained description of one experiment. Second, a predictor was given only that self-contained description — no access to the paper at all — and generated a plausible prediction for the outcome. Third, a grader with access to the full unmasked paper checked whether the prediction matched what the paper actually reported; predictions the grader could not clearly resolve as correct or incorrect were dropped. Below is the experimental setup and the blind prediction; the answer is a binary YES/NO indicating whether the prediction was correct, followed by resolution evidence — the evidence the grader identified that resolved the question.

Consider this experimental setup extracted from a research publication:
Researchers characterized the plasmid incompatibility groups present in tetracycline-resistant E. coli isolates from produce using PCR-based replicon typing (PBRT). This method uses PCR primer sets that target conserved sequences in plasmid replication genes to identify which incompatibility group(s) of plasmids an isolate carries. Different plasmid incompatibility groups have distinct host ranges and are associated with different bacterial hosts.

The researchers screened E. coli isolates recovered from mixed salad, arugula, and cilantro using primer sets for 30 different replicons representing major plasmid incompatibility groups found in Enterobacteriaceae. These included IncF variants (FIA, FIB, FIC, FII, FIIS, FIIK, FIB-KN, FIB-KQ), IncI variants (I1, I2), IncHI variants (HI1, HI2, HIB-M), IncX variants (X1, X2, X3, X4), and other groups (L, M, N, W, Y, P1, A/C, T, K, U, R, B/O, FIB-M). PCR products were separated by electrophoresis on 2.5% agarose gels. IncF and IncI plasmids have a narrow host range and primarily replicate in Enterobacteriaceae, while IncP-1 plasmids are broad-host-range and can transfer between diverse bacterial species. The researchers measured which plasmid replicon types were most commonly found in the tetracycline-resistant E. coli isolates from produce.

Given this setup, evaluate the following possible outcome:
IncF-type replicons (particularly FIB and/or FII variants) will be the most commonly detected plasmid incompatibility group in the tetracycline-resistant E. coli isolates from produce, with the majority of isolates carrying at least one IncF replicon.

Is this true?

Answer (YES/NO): NO